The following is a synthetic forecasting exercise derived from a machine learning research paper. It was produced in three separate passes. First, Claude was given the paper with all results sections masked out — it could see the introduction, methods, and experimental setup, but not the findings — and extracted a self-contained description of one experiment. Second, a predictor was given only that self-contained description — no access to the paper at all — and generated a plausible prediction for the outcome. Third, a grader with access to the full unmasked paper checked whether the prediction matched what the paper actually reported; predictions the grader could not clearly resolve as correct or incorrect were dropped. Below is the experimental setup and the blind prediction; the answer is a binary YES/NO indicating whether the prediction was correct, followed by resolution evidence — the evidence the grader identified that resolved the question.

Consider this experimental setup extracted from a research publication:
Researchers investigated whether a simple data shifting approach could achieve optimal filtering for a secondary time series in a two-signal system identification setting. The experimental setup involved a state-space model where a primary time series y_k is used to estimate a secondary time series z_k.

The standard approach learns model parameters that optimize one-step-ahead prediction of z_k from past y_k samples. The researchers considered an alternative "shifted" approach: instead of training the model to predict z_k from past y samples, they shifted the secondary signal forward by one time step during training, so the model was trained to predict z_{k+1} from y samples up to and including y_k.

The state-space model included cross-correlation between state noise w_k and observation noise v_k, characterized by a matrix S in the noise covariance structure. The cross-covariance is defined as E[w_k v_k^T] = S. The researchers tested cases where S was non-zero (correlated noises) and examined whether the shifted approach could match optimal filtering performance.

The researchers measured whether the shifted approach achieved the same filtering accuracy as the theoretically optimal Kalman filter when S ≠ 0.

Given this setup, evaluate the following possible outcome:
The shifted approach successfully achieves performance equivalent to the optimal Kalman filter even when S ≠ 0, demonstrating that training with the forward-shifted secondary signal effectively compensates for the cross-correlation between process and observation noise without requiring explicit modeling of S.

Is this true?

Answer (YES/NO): NO